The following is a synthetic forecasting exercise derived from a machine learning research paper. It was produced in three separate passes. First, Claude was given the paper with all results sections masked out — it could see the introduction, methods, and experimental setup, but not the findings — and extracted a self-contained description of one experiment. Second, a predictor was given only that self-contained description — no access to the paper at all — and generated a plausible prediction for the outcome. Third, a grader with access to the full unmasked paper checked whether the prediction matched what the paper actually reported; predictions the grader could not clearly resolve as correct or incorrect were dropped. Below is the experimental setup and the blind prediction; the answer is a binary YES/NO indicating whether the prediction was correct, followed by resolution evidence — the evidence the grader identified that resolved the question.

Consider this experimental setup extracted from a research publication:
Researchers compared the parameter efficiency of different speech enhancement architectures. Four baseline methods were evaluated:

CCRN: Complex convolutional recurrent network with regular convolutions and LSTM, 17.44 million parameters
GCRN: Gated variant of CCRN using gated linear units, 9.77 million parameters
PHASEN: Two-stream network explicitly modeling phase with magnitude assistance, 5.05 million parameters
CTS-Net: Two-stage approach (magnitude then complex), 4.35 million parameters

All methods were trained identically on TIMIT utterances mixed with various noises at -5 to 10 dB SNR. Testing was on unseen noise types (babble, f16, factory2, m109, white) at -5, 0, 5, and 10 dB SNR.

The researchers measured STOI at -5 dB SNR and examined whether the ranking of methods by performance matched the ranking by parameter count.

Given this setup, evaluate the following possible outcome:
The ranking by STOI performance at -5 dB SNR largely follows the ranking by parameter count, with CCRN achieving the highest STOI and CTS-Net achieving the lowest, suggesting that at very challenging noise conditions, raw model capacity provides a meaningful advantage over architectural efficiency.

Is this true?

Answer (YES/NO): NO